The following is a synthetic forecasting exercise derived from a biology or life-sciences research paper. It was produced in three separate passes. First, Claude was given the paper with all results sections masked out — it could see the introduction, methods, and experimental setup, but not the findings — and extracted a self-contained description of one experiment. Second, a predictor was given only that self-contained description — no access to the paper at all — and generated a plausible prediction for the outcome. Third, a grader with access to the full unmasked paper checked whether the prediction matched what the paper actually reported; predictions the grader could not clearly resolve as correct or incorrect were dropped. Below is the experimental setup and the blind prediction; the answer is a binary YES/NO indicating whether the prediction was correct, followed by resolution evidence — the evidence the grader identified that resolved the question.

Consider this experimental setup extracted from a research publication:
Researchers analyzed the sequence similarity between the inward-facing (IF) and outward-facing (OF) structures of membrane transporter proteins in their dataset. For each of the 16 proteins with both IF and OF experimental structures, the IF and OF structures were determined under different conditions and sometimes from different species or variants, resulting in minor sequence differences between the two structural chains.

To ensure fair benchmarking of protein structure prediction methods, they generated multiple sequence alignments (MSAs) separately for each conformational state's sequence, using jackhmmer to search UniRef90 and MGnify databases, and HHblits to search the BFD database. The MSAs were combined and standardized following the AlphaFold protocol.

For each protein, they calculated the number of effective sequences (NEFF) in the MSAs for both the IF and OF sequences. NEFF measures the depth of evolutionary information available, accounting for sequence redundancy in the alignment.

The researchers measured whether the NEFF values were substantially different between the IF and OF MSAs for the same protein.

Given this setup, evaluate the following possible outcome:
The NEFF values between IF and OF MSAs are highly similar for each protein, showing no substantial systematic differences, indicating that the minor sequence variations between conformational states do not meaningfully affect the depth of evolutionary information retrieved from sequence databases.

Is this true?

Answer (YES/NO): YES